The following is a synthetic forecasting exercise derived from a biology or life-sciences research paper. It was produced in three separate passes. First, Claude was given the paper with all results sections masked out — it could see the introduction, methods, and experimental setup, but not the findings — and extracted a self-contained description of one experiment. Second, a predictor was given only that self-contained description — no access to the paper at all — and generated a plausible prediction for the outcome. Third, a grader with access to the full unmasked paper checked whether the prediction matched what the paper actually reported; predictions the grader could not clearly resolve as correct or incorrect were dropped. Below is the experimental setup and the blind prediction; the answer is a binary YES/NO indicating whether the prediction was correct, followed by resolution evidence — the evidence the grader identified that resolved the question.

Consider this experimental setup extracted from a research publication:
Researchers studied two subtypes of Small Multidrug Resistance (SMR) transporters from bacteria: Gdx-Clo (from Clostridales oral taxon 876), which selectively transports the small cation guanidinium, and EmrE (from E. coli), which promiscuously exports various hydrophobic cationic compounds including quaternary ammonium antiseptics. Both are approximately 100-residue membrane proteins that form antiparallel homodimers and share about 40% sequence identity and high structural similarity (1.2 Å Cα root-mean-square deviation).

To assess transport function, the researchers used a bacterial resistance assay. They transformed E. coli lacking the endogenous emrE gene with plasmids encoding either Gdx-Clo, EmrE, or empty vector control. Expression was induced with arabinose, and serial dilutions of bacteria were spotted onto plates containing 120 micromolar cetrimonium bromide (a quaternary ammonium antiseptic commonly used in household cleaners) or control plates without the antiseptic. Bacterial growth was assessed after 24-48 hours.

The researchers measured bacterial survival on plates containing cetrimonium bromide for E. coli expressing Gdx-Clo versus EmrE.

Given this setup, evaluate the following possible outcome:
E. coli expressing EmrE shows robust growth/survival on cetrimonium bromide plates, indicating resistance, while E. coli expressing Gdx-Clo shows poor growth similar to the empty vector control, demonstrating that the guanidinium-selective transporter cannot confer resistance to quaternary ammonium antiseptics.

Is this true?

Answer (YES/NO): YES